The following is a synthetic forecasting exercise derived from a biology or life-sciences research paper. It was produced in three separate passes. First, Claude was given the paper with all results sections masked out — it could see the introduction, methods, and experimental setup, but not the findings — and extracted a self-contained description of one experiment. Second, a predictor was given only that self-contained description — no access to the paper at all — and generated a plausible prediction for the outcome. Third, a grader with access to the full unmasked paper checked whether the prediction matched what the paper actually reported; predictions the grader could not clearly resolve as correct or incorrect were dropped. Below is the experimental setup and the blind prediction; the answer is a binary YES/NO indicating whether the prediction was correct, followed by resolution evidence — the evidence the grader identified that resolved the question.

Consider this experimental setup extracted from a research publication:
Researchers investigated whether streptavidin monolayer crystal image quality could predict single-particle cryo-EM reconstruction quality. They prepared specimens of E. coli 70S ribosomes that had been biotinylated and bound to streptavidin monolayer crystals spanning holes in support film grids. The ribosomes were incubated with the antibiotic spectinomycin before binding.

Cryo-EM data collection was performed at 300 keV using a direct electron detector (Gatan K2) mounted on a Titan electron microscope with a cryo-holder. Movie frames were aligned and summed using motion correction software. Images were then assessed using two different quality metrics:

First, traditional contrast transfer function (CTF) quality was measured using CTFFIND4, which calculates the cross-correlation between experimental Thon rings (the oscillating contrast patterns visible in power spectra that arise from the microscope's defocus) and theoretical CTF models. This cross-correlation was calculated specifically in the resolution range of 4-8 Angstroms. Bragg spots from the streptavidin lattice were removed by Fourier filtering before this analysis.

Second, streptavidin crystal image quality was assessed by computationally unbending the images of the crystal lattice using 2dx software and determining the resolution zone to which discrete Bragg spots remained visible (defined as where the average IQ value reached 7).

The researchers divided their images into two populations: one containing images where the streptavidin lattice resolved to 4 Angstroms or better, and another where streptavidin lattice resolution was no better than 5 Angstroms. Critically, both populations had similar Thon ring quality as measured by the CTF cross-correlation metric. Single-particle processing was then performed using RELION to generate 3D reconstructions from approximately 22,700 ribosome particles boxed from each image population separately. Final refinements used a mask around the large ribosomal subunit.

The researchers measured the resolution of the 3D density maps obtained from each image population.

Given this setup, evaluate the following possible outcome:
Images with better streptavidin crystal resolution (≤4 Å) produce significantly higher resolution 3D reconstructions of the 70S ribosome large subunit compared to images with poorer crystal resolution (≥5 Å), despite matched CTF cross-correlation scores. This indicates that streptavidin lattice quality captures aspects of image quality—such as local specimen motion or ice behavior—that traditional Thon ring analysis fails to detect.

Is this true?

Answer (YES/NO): YES